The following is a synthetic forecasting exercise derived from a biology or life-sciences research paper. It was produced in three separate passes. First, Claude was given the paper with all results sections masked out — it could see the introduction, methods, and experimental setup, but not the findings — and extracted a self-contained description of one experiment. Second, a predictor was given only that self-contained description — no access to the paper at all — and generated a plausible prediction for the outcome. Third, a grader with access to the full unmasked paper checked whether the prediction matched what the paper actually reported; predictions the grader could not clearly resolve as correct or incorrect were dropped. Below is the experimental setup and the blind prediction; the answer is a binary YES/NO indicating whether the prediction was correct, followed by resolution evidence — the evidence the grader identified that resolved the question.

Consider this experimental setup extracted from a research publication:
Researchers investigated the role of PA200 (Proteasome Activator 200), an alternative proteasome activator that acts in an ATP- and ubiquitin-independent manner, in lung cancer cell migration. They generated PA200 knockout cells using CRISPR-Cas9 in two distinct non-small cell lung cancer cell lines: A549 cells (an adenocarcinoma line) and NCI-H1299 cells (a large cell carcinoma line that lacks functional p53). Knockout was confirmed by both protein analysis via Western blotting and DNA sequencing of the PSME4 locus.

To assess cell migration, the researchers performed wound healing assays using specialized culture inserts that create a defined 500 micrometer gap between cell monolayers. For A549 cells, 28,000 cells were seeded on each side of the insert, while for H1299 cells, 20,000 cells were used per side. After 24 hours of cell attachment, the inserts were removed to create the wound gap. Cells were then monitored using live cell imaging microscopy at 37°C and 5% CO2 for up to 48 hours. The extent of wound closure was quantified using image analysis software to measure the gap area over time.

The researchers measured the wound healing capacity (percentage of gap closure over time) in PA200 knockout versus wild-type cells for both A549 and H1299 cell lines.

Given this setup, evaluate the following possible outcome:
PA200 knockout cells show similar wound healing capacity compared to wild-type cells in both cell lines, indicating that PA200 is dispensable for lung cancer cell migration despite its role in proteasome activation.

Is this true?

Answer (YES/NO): NO